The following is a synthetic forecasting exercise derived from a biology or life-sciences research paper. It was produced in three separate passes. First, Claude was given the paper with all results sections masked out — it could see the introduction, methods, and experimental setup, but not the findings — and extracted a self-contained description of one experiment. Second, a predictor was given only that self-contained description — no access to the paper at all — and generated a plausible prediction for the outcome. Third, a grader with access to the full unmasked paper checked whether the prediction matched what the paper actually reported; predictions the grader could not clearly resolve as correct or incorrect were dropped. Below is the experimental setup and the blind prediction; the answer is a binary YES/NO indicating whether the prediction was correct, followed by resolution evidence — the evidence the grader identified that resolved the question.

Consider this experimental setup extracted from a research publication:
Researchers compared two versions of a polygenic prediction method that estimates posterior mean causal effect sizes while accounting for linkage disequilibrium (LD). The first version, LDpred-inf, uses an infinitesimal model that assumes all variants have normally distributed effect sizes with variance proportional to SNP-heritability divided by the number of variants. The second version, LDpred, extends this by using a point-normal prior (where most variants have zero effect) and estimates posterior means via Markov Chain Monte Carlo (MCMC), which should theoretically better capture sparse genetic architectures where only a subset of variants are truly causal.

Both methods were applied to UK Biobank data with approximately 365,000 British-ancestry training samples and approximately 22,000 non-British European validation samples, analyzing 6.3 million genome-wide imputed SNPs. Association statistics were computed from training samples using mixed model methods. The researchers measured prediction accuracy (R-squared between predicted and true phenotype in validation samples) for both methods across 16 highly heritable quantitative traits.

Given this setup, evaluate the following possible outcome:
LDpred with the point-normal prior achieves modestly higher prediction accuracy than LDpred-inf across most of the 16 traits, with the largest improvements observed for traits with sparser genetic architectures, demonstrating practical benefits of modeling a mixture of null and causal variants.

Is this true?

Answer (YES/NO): NO